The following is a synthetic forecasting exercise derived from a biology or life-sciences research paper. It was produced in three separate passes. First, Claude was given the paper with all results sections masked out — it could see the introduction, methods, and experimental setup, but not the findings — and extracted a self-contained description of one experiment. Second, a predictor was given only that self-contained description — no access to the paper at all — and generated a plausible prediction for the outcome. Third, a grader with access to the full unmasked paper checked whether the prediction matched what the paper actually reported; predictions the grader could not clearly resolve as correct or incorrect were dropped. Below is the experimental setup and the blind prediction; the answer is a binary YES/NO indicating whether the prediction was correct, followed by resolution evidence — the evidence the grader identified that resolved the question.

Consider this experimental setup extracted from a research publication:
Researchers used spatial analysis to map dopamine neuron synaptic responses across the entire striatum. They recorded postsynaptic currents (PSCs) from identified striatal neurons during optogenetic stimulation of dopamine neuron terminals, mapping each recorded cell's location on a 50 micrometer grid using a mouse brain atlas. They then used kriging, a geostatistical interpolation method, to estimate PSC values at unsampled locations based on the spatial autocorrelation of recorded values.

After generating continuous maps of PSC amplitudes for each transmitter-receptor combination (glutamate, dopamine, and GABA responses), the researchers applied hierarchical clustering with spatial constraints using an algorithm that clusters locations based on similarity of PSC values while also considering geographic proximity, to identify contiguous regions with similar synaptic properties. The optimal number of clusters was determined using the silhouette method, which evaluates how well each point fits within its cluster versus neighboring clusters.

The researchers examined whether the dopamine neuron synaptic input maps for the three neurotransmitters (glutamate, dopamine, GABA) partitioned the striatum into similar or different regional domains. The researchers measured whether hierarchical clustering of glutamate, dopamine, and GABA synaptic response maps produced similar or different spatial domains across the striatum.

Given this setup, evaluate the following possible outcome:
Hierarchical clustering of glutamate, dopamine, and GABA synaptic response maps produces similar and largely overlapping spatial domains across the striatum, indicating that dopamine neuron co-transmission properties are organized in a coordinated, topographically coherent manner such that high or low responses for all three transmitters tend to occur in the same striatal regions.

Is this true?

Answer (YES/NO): NO